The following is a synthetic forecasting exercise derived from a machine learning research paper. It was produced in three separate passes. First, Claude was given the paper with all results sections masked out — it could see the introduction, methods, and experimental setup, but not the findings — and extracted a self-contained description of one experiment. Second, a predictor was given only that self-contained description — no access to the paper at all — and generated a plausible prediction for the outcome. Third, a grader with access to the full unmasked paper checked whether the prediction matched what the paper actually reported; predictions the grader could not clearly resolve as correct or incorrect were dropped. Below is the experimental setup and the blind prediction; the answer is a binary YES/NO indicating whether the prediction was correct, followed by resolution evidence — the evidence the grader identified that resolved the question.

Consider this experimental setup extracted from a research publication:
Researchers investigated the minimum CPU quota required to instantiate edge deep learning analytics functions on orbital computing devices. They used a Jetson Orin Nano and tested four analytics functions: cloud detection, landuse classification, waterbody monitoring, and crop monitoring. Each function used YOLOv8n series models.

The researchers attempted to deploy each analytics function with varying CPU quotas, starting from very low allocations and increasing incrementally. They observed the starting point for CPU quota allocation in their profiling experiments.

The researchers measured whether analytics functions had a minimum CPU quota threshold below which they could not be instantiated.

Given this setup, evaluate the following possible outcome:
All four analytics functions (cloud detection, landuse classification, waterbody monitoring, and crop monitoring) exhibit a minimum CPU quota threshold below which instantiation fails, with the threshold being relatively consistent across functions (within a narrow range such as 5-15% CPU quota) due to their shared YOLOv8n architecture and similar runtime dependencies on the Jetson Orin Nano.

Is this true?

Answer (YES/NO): YES